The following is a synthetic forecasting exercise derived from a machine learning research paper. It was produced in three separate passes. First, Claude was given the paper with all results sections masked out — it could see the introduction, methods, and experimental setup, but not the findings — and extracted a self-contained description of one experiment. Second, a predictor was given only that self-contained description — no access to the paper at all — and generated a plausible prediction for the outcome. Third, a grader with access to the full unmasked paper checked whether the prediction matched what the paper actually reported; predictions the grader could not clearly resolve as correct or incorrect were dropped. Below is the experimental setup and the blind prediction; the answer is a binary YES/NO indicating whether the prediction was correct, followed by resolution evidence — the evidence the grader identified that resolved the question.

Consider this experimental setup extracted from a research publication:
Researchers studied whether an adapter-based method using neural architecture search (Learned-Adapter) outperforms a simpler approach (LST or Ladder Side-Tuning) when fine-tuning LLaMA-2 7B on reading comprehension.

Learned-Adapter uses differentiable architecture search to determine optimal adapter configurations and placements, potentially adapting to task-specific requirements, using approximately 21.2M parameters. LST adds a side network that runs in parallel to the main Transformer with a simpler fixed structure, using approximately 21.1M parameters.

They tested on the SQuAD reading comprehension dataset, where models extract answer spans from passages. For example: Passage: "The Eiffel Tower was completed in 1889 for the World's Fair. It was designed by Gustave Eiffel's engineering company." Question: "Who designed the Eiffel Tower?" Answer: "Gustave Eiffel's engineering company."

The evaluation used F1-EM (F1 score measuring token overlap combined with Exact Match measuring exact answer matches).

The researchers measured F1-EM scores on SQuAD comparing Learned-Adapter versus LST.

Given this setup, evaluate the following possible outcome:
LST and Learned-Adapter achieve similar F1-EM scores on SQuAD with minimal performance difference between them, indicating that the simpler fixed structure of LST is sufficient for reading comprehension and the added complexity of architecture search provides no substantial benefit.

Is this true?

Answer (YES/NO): NO